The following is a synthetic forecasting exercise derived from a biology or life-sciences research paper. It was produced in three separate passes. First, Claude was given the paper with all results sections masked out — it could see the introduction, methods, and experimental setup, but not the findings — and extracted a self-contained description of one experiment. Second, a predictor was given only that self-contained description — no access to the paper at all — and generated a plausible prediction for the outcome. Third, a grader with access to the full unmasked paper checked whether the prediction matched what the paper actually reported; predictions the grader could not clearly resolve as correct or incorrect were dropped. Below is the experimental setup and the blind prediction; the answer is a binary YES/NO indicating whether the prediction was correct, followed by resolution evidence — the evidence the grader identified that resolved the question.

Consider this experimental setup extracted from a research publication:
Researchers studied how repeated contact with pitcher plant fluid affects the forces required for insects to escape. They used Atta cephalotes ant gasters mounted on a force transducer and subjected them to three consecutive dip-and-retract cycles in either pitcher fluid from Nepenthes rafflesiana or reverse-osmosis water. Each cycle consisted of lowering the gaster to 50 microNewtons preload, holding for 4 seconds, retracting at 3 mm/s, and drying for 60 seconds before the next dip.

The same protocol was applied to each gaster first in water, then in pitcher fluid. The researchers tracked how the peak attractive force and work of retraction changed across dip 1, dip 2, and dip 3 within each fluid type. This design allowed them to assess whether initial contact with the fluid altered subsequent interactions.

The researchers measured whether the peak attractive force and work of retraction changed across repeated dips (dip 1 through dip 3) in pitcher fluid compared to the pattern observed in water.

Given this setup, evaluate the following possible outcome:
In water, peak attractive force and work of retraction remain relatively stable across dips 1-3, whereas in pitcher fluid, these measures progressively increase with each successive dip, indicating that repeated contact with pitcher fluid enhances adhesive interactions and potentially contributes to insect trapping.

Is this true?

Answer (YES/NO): YES